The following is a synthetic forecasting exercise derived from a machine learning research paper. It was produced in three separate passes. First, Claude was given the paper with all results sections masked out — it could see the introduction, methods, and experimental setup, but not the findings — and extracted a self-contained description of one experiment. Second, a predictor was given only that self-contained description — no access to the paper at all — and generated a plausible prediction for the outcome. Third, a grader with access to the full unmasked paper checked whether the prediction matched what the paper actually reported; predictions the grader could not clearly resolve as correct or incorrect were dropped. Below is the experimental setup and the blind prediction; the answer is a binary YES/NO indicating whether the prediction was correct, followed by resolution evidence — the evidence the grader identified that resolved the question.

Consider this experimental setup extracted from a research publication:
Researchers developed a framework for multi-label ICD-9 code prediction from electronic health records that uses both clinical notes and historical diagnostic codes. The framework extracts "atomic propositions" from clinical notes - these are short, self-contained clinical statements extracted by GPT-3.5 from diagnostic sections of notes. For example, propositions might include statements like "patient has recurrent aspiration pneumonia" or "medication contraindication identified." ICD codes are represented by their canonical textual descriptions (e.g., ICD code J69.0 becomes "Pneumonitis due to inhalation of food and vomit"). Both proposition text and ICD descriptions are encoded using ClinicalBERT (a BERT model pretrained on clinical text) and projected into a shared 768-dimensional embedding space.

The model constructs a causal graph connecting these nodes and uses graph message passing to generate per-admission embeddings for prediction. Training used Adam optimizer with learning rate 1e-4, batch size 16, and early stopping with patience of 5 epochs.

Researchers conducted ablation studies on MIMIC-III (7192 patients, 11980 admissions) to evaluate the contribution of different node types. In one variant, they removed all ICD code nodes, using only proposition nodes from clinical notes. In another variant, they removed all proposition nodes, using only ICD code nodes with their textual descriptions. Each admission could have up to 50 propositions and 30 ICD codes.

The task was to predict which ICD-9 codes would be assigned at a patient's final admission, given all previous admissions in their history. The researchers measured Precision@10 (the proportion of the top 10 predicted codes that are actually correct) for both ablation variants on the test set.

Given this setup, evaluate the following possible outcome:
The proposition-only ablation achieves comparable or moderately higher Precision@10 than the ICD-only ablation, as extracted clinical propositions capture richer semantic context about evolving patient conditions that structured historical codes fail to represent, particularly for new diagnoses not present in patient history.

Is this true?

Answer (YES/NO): NO